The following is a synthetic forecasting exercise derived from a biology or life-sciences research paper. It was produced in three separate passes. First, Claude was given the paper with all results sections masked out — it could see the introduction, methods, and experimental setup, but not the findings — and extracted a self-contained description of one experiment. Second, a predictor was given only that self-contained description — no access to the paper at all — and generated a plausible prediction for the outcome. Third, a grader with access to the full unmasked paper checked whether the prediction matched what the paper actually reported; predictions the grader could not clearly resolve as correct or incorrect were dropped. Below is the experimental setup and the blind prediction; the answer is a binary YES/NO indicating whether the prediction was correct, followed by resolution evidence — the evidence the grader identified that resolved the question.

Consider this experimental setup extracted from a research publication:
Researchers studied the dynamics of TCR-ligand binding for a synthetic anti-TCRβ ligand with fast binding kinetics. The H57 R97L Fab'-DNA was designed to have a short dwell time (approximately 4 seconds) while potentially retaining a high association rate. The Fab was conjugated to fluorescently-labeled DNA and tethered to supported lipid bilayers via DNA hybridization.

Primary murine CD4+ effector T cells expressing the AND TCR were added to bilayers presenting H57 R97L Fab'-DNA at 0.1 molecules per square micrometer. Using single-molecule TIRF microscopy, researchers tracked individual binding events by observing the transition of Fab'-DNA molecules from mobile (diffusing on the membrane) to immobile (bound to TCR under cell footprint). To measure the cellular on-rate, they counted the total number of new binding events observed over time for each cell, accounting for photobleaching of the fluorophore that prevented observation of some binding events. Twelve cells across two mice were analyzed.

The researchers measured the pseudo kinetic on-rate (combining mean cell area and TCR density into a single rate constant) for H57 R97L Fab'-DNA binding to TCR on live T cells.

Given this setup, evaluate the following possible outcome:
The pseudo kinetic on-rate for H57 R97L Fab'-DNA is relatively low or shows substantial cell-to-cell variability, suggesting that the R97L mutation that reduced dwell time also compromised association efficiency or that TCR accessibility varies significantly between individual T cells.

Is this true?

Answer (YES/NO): NO